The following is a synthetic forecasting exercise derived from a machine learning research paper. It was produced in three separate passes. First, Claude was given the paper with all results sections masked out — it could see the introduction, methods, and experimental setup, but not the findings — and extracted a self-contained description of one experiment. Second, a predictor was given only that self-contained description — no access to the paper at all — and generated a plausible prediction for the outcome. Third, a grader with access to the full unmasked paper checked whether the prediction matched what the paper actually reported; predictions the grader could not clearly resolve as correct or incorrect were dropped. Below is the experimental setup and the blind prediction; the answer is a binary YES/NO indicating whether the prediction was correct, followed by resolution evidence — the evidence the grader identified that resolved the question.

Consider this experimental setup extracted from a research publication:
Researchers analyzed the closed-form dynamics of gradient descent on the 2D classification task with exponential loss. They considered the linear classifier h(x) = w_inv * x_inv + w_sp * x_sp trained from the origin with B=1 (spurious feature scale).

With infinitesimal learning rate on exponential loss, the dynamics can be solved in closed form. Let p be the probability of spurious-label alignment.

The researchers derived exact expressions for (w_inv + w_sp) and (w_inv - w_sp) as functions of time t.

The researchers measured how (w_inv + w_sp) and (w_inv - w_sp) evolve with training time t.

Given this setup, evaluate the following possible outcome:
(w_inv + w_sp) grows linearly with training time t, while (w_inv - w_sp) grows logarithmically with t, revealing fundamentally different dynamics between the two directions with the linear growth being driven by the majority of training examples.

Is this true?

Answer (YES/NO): NO